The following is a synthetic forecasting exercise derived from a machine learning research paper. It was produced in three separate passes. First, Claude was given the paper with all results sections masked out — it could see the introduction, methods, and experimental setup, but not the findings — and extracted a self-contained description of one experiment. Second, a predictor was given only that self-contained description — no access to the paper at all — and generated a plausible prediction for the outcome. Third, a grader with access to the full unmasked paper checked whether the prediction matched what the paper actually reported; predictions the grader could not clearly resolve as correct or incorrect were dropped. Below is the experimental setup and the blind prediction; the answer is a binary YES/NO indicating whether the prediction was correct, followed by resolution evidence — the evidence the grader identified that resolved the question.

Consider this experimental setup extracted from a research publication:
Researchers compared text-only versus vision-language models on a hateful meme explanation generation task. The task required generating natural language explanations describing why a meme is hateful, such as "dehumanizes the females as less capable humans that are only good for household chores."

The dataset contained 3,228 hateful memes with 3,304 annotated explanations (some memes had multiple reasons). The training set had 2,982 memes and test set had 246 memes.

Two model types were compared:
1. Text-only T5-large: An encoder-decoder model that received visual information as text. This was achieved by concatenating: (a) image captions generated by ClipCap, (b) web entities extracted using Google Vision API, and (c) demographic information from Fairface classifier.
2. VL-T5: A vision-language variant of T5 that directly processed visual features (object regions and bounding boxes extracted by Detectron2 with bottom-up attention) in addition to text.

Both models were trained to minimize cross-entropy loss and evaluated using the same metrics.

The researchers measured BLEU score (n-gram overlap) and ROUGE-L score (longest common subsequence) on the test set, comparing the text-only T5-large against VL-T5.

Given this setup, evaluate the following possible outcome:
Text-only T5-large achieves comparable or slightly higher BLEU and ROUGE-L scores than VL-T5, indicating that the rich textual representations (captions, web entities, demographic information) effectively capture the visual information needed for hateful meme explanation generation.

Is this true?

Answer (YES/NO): YES